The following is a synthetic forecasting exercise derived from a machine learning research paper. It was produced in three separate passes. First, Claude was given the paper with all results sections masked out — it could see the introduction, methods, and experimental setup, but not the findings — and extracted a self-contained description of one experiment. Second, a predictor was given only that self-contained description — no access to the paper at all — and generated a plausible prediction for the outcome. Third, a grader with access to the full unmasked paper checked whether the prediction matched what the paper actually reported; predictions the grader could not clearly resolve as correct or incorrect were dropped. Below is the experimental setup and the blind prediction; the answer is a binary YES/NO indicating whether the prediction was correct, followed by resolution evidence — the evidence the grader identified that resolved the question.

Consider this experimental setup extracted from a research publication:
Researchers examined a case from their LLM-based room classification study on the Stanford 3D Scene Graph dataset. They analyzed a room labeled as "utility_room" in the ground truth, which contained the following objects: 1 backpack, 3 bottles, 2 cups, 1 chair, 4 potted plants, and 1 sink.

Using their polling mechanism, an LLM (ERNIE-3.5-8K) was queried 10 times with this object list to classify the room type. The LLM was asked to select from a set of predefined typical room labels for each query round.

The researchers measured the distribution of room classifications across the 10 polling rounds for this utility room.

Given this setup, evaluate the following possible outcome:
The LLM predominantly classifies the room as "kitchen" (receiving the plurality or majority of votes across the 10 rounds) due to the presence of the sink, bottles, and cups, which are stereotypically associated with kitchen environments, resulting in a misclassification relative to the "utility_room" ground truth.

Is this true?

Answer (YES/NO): YES